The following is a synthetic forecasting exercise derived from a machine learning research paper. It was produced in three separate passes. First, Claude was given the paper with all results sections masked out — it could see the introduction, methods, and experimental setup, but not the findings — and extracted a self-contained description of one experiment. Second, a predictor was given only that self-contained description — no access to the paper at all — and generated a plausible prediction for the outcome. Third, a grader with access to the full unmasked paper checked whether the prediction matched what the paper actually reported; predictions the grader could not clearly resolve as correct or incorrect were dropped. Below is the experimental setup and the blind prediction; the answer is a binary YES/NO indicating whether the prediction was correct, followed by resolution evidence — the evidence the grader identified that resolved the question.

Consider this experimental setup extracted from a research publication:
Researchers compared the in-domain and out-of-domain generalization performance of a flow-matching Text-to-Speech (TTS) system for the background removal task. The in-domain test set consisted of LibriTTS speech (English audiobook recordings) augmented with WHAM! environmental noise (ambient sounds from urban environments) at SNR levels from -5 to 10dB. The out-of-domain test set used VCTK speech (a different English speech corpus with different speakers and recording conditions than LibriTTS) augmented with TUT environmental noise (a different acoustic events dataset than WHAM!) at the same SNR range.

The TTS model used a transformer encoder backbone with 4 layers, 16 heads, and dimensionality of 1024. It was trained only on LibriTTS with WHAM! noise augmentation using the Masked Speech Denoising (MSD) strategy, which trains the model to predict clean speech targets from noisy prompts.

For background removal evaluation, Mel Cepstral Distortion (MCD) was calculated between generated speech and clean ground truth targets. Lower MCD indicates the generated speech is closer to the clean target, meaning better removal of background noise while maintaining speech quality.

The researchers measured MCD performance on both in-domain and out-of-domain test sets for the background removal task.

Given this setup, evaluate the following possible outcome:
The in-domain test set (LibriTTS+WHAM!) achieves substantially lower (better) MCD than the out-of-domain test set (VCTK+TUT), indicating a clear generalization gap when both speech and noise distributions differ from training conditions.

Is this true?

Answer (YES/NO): NO